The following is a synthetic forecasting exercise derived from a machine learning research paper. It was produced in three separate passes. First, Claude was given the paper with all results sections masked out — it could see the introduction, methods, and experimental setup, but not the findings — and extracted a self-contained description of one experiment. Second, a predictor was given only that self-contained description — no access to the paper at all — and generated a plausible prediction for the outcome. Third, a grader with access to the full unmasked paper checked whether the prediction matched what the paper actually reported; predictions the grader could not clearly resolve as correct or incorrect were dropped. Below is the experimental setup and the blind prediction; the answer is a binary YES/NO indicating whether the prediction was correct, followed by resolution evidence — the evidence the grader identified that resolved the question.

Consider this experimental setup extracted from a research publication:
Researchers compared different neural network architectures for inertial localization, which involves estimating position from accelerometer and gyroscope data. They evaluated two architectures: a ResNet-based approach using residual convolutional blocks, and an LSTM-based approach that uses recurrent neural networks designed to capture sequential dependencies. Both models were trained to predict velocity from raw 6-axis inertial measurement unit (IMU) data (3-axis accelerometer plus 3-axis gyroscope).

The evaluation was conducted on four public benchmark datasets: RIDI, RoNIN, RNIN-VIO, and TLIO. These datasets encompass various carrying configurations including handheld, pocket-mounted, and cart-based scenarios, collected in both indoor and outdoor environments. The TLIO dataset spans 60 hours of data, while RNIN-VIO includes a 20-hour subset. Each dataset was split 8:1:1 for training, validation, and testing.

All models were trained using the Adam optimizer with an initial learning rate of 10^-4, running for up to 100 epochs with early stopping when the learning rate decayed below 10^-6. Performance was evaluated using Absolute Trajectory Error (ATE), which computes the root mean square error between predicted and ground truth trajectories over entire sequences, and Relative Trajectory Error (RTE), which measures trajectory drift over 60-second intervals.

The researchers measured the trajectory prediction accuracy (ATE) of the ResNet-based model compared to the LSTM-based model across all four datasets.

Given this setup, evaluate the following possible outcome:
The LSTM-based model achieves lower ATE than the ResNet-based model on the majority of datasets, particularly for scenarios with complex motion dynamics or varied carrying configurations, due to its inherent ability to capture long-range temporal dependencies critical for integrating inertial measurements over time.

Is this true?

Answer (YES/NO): NO